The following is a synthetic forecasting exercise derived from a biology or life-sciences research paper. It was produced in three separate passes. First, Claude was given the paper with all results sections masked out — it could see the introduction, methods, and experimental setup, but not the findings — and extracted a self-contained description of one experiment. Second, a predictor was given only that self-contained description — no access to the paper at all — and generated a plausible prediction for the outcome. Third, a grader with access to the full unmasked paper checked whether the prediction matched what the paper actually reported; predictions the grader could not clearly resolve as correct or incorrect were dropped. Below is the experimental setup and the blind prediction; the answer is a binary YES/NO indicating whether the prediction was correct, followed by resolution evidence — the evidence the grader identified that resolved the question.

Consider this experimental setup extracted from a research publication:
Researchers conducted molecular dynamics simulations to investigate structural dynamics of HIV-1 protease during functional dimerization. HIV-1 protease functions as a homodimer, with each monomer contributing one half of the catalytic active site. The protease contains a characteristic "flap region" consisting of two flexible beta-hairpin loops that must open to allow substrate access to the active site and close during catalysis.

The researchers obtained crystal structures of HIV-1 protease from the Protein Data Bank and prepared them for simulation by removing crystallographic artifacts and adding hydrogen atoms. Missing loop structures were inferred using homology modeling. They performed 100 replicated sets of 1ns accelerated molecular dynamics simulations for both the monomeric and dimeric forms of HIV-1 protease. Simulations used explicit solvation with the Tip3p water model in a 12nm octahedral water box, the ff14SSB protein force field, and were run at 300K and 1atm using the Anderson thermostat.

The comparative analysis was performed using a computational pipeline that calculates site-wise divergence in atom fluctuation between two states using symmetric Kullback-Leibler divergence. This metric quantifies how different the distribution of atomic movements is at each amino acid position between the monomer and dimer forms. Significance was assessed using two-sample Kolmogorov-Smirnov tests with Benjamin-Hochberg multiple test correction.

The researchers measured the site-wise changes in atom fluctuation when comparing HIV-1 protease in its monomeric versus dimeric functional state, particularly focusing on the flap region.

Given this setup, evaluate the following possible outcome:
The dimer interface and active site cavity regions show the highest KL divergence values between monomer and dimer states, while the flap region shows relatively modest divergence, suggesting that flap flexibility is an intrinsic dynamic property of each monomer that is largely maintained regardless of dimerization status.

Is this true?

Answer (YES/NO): NO